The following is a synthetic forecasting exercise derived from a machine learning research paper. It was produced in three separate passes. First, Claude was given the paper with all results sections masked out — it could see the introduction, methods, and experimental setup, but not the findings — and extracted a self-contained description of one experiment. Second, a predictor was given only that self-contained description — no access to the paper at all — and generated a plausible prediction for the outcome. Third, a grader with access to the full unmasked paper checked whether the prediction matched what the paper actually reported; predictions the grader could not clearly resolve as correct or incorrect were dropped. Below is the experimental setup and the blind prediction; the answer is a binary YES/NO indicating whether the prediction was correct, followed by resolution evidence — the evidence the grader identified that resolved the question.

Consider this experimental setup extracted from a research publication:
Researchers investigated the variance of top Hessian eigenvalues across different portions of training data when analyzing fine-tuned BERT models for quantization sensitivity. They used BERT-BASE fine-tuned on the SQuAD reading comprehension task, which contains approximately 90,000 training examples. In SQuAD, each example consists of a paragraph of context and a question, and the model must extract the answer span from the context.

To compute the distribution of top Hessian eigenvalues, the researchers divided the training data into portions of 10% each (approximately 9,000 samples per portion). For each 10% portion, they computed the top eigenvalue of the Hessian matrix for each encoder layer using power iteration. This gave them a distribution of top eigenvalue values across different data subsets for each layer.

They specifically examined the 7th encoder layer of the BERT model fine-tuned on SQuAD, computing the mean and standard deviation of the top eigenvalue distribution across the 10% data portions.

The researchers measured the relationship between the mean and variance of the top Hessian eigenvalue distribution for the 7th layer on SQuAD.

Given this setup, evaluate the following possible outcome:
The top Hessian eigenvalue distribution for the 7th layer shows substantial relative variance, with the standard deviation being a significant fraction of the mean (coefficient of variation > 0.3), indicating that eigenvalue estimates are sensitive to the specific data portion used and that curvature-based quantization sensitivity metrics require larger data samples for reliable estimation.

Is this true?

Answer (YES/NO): YES